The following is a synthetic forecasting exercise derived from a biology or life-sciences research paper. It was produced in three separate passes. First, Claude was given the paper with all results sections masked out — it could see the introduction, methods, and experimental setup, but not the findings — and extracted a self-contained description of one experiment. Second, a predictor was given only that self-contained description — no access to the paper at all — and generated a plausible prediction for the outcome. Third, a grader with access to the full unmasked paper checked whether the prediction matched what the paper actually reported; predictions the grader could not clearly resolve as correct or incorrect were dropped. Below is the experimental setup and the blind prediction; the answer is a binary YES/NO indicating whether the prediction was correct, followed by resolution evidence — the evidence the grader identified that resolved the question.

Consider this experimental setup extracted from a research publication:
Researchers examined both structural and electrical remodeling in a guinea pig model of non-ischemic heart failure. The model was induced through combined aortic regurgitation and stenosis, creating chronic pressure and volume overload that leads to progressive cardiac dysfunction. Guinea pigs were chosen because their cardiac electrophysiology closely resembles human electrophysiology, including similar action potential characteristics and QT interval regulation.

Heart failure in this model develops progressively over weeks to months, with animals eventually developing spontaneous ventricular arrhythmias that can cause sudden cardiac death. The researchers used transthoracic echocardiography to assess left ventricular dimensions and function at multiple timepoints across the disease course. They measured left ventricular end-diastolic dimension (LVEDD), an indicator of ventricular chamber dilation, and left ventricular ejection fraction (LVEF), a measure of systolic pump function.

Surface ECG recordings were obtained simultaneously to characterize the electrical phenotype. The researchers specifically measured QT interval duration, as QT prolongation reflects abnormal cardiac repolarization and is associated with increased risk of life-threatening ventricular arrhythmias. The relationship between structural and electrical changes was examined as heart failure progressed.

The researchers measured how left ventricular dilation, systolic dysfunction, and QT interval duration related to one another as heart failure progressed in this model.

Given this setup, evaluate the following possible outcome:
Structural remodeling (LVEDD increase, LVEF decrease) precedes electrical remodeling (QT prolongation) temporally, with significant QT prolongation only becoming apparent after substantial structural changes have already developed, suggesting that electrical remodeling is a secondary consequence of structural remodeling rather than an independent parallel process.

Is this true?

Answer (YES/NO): NO